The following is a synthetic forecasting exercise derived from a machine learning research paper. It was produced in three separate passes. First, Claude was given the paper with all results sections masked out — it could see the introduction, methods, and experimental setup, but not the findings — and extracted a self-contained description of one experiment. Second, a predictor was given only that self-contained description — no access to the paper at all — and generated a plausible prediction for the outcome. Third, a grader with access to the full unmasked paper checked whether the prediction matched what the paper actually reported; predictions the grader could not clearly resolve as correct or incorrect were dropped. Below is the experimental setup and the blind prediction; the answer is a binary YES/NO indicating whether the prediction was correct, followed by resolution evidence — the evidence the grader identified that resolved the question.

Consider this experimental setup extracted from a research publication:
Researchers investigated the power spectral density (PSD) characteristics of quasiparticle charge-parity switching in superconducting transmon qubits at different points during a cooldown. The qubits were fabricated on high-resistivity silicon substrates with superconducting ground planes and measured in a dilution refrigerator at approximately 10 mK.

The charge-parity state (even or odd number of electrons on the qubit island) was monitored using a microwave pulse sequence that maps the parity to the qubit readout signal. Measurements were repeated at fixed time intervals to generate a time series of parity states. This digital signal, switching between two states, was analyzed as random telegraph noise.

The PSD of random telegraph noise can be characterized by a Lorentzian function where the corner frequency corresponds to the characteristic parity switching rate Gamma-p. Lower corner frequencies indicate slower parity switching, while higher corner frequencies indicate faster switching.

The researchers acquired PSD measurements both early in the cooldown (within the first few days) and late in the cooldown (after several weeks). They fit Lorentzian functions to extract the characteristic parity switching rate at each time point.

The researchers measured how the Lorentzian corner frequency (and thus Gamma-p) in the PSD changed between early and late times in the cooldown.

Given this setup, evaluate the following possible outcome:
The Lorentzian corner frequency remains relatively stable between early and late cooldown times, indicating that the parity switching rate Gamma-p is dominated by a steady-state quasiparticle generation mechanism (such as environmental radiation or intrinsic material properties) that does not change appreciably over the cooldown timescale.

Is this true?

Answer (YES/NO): NO